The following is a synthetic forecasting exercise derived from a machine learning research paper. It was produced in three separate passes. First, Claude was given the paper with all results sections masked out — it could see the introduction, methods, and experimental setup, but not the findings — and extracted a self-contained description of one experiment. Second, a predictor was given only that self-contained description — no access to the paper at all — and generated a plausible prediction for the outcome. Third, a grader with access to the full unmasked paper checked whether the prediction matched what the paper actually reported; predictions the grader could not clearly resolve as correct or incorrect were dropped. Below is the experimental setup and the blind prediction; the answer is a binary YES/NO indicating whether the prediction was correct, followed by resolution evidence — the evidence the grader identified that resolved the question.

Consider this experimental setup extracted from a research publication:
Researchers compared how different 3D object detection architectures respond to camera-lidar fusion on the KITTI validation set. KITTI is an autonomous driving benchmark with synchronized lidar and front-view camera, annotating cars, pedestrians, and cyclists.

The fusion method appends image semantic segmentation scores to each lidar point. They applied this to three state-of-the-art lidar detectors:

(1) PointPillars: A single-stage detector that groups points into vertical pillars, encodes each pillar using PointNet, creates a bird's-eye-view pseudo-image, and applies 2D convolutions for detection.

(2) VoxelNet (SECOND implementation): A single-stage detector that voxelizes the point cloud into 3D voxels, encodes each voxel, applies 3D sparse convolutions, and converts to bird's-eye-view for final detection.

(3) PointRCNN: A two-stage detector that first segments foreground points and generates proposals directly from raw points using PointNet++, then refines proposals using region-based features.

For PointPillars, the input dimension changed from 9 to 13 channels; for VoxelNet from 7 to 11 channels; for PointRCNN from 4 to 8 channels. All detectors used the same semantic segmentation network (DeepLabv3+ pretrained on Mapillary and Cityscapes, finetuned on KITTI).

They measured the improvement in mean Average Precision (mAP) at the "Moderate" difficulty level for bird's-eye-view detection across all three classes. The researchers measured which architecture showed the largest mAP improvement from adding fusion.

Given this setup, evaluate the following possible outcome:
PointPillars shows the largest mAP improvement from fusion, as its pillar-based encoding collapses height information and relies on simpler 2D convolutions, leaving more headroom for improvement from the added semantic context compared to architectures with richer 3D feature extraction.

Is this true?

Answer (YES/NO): NO